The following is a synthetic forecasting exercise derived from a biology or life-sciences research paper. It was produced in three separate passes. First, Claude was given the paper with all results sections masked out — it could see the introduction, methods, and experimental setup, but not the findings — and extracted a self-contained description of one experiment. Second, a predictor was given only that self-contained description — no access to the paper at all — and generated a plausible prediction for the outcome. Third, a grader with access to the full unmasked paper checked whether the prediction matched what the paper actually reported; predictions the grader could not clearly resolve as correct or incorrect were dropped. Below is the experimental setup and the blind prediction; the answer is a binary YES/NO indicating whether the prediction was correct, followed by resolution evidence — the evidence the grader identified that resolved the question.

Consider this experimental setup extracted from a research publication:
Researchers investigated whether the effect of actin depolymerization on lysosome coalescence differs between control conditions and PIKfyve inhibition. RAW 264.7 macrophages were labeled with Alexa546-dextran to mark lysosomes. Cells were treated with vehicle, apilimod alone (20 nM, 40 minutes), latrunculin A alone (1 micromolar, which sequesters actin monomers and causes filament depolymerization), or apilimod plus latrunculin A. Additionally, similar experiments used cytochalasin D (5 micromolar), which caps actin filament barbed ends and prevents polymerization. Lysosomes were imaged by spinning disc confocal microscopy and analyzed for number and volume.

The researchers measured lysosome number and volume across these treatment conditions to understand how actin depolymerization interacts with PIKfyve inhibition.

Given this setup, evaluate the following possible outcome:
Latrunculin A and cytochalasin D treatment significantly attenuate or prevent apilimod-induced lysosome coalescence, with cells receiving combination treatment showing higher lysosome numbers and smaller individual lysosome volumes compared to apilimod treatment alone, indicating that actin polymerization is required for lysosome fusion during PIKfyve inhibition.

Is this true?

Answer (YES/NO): NO